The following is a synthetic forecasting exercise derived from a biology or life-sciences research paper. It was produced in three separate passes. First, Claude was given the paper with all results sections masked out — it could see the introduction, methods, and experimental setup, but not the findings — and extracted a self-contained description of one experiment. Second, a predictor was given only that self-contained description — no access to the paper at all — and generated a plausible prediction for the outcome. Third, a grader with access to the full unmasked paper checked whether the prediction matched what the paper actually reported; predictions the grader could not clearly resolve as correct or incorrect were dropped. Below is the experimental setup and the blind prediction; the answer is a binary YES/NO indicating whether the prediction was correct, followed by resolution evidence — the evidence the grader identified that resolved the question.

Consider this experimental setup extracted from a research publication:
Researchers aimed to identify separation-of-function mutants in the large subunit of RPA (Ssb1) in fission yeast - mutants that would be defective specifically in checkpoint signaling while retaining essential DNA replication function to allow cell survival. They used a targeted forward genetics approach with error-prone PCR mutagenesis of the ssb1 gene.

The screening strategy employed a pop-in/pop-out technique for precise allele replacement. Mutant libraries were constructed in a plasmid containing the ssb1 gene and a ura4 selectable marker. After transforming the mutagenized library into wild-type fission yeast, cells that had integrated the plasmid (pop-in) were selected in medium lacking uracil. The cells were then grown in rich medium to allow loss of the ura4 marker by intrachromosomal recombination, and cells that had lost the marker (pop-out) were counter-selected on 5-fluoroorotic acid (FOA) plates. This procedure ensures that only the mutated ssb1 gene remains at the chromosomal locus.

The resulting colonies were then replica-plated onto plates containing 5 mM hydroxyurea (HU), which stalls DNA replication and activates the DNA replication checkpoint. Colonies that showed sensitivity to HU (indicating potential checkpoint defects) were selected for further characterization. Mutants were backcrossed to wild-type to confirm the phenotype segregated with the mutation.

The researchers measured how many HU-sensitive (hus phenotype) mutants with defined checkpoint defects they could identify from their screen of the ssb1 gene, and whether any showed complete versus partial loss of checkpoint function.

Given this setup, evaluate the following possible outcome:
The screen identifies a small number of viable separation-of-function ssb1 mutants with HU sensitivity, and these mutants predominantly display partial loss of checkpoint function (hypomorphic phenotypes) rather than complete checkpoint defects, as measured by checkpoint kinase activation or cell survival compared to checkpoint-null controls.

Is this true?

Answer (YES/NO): YES